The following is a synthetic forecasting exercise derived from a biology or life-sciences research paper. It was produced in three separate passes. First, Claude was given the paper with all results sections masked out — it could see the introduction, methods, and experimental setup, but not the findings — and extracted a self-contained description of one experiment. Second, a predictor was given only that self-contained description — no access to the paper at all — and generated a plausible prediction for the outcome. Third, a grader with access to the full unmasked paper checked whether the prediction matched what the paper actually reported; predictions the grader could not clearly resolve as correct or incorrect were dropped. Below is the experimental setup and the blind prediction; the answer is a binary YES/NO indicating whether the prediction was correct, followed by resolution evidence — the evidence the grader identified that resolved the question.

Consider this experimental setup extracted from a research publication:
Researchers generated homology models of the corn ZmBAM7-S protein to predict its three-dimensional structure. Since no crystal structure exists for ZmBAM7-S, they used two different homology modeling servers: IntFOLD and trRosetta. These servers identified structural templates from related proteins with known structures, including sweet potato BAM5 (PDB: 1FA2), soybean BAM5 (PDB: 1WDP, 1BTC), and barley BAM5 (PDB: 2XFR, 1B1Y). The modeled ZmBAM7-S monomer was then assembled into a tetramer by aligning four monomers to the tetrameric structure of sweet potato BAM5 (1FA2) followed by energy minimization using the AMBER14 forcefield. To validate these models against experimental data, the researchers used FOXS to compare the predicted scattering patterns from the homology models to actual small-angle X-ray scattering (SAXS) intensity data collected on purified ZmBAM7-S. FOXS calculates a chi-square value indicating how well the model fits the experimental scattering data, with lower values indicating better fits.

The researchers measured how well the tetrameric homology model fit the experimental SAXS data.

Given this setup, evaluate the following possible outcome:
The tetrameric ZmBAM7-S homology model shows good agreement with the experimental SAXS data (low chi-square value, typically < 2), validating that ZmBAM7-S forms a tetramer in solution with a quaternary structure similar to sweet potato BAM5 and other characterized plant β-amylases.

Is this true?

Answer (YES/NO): NO